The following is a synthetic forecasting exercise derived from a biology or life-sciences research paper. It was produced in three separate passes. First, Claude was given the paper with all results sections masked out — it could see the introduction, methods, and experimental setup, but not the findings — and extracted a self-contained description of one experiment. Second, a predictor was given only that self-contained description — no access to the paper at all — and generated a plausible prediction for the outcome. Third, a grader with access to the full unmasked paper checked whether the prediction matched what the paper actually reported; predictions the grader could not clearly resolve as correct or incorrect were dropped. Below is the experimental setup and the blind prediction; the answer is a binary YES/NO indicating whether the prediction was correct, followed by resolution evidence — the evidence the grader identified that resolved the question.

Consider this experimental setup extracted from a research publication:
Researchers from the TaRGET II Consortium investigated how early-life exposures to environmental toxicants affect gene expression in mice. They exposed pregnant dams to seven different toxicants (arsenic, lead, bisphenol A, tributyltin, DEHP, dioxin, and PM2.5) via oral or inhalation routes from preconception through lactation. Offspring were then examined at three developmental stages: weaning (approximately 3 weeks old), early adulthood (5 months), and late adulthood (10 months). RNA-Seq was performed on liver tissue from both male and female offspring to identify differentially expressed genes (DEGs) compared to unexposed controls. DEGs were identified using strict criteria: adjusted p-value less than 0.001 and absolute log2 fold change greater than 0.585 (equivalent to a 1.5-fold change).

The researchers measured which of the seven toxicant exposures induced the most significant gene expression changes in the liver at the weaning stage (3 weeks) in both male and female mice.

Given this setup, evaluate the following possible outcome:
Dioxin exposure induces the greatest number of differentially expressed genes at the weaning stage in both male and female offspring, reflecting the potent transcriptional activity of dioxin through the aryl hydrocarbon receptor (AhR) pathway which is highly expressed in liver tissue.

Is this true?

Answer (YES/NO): NO